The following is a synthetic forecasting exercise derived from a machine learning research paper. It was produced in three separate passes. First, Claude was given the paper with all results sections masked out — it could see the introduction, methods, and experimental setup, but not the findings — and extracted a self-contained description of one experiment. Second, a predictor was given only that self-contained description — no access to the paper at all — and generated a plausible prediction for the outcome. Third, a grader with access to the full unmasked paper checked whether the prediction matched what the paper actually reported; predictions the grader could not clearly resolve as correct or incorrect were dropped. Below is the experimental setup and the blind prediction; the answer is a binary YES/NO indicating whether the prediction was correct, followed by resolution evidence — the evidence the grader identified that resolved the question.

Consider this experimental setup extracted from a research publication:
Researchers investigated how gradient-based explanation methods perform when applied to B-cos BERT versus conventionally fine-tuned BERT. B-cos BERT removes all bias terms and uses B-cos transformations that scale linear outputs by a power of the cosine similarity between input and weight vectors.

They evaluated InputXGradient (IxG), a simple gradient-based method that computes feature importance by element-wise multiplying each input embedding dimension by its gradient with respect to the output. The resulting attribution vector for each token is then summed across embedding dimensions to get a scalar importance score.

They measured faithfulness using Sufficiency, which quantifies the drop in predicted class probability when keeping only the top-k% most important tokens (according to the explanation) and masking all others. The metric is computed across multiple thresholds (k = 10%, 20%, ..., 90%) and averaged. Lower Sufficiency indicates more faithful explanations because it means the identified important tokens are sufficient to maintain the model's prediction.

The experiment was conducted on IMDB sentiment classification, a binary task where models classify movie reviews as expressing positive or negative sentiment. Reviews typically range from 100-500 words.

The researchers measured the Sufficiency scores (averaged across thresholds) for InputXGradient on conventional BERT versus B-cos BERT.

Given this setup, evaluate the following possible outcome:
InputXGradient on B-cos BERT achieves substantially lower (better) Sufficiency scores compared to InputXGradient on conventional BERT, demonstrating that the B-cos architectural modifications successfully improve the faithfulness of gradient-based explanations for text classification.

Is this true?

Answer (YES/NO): YES